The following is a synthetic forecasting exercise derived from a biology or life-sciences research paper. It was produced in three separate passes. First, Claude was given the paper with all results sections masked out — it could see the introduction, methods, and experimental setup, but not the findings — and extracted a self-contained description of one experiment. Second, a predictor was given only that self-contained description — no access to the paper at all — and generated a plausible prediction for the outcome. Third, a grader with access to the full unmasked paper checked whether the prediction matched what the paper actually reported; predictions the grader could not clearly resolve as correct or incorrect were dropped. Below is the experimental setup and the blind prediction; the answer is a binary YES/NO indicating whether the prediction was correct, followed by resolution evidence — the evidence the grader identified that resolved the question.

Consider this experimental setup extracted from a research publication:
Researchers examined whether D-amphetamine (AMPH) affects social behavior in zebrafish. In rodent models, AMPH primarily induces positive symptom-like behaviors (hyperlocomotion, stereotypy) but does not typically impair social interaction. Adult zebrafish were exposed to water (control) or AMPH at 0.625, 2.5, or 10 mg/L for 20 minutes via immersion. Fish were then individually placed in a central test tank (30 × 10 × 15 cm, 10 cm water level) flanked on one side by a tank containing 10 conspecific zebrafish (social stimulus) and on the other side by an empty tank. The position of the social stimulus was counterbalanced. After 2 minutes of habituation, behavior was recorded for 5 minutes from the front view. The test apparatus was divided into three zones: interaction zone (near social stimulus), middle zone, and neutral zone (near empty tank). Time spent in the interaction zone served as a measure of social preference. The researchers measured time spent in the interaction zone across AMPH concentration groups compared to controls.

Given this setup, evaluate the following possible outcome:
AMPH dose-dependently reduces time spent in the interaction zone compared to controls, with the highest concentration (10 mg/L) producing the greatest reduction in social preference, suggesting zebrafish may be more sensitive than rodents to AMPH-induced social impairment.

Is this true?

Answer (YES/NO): NO